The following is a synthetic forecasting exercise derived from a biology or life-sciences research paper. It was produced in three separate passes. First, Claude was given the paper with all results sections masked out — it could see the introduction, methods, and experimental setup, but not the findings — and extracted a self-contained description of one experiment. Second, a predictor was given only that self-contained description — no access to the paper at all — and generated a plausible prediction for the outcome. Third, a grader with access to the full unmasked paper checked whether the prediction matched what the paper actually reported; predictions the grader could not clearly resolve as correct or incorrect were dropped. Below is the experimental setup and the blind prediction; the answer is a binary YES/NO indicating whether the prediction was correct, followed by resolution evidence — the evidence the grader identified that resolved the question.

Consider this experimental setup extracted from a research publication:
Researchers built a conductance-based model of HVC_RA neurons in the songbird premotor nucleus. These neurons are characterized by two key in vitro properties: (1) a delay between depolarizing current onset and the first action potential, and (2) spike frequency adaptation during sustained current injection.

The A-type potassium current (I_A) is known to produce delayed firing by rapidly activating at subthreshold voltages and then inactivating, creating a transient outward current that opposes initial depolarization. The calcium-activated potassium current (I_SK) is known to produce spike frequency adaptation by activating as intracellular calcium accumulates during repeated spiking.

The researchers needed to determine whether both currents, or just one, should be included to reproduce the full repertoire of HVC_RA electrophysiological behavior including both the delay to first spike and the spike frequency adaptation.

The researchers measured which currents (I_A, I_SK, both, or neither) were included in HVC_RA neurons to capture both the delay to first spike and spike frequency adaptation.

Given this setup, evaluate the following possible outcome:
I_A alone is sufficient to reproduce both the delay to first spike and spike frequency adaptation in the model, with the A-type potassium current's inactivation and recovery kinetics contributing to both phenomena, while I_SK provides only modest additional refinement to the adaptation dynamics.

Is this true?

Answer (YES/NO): NO